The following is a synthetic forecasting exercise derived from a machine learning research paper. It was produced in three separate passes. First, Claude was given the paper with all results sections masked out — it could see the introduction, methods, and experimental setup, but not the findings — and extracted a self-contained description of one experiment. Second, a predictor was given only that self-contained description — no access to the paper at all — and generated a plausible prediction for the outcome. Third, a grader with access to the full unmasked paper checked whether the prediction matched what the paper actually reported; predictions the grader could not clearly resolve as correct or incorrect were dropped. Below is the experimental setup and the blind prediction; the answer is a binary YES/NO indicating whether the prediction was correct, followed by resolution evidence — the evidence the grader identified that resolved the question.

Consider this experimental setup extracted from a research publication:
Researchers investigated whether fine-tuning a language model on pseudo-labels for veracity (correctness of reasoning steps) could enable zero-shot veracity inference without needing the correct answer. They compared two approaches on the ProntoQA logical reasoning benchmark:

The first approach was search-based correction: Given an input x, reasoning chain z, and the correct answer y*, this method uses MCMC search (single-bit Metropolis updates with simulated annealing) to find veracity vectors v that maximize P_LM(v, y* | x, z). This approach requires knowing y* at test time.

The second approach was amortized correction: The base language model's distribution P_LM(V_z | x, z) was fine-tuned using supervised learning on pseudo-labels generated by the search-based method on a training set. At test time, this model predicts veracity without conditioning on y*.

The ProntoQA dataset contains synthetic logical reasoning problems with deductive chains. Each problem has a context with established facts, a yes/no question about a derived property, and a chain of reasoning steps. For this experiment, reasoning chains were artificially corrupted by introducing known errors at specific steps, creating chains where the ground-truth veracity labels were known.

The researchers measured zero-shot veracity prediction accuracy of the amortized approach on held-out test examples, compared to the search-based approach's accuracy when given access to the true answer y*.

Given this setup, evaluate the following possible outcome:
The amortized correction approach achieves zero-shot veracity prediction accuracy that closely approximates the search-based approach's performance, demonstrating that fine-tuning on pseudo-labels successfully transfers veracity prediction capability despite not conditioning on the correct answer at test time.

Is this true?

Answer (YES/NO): YES